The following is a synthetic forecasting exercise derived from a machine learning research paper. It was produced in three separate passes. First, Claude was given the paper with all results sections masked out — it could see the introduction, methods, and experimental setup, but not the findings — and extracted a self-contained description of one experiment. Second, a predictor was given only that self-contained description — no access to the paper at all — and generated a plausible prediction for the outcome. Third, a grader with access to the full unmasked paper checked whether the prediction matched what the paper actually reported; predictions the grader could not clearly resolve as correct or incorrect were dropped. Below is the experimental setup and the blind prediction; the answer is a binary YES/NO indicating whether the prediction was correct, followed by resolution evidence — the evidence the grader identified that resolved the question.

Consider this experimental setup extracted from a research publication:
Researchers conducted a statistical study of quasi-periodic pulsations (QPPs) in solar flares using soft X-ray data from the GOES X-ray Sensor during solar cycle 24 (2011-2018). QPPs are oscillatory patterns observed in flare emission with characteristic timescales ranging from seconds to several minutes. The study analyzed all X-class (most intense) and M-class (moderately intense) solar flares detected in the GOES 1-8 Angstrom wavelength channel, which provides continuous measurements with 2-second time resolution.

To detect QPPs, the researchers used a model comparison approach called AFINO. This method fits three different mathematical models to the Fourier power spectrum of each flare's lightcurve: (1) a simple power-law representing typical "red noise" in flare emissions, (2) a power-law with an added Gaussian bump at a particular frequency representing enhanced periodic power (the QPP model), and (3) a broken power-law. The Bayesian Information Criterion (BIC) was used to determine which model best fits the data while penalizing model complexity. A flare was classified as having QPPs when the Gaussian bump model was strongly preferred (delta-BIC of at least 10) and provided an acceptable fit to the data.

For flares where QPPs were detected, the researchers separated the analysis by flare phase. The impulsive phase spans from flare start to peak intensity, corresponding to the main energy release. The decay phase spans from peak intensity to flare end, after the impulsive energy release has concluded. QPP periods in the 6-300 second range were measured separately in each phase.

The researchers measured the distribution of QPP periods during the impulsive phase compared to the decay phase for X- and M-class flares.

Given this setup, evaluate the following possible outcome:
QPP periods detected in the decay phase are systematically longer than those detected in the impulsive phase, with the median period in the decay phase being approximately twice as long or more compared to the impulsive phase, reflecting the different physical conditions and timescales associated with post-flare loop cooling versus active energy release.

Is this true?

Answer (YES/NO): NO